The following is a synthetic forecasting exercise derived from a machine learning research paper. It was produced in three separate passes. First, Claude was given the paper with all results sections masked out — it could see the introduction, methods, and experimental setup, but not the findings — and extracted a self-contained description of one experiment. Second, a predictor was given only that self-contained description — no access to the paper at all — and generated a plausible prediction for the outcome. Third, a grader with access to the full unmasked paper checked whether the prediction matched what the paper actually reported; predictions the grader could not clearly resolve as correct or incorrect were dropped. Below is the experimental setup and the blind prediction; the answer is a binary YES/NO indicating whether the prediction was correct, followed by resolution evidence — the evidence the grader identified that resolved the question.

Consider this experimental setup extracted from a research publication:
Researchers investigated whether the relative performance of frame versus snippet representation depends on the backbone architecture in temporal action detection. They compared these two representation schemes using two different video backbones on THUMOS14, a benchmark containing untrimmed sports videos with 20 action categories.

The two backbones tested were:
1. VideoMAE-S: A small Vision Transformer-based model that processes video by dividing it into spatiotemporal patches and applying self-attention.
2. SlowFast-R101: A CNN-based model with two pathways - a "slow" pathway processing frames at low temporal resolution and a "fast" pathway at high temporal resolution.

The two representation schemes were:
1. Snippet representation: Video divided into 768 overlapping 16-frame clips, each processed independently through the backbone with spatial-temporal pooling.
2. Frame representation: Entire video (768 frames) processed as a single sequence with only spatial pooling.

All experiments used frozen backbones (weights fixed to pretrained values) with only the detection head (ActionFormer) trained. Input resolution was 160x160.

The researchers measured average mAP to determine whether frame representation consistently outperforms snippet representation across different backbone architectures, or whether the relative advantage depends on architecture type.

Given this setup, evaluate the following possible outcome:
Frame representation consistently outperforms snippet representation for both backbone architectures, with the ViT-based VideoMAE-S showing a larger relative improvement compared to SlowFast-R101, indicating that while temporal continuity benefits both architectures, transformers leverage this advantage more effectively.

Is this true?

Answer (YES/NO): YES